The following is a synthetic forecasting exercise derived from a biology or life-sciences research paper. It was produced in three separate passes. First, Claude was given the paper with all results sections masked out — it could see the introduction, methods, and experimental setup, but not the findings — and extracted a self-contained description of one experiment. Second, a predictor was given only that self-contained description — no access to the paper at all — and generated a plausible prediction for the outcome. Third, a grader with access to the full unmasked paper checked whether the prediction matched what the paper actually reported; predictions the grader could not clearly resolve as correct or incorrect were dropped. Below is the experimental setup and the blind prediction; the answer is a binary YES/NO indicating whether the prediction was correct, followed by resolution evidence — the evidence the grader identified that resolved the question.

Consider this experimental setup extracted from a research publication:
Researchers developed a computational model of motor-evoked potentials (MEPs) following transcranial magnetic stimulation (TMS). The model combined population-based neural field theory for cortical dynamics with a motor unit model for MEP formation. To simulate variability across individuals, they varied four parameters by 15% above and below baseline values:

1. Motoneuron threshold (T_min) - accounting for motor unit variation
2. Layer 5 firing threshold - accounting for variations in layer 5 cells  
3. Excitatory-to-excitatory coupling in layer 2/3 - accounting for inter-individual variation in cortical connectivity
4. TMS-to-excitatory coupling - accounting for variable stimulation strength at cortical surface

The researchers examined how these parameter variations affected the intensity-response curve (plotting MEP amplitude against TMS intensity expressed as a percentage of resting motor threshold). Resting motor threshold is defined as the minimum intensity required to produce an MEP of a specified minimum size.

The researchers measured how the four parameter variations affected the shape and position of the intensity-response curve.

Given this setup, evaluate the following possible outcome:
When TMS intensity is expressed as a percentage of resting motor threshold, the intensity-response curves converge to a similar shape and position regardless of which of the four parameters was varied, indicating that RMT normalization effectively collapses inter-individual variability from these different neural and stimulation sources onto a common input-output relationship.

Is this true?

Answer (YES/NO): NO